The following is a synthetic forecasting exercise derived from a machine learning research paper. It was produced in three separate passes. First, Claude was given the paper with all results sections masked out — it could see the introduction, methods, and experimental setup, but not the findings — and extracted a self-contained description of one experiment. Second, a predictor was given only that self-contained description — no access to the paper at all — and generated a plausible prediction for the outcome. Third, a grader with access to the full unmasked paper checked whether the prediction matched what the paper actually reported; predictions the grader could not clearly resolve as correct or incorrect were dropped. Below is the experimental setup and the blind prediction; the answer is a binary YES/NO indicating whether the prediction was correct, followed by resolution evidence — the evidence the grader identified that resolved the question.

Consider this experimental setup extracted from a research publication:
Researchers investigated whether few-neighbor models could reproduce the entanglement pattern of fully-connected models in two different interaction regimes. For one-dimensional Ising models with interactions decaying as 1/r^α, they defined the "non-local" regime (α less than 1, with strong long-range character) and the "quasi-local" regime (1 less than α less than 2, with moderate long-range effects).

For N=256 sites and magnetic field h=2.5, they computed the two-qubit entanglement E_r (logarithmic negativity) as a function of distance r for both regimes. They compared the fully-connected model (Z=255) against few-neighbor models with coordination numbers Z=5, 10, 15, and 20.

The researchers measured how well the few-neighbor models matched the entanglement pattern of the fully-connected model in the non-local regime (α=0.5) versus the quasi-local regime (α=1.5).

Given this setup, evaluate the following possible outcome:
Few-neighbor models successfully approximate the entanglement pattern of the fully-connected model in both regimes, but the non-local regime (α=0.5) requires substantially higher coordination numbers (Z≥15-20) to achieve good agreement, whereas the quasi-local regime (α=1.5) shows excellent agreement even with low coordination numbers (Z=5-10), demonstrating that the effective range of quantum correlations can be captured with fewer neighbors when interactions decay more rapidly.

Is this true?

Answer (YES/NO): NO